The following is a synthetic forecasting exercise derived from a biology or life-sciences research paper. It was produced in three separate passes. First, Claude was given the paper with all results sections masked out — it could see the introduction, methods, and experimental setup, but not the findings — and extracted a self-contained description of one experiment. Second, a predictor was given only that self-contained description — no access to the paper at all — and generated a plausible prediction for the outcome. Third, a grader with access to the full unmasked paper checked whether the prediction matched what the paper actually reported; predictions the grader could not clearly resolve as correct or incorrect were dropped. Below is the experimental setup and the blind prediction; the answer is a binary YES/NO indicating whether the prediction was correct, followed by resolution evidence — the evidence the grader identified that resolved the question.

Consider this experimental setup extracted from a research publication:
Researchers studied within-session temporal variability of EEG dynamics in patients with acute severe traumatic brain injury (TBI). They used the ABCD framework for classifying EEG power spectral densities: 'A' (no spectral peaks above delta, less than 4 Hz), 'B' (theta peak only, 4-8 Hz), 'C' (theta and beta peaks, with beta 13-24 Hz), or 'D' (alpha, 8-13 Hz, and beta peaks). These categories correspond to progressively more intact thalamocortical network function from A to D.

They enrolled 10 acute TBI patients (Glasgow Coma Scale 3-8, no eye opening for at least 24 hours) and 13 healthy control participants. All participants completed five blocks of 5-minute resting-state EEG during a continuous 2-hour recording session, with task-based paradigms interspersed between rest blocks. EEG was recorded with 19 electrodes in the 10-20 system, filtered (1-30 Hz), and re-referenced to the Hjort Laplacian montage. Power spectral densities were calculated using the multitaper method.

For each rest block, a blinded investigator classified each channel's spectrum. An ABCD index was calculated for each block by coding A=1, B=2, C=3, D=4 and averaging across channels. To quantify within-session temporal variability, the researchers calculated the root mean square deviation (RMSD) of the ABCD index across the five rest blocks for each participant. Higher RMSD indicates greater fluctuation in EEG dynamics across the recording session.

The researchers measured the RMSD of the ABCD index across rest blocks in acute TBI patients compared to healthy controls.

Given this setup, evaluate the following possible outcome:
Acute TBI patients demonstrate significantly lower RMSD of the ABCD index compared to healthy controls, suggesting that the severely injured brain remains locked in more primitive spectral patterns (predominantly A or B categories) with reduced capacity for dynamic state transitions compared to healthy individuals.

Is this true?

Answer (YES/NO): NO